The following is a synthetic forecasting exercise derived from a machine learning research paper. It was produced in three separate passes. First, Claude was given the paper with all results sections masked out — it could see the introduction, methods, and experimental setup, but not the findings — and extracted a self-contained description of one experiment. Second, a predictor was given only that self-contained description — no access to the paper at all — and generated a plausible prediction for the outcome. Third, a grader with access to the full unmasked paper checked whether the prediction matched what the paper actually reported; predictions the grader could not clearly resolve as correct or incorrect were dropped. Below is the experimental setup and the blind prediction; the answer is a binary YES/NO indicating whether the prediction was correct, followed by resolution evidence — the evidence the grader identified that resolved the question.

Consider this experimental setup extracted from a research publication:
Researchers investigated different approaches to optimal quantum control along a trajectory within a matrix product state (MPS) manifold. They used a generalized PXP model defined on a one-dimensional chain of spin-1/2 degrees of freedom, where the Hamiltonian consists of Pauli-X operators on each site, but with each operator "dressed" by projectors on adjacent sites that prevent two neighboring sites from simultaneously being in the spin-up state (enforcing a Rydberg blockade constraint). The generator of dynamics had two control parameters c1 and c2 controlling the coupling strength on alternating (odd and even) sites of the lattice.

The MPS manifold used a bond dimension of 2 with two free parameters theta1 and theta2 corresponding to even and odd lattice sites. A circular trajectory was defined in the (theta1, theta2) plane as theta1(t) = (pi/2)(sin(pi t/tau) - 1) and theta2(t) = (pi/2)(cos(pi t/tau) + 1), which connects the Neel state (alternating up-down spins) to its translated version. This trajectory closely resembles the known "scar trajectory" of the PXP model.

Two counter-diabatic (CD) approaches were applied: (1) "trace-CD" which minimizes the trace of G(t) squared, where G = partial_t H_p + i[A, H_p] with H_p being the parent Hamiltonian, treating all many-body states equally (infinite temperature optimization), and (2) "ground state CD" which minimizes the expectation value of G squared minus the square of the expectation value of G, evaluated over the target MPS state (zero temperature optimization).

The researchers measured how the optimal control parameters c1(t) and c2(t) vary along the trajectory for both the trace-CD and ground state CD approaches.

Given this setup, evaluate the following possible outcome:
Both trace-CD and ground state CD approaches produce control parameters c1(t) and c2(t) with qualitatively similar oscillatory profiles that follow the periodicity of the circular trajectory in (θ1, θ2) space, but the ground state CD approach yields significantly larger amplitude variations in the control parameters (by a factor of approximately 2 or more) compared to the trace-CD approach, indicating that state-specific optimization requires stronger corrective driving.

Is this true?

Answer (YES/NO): NO